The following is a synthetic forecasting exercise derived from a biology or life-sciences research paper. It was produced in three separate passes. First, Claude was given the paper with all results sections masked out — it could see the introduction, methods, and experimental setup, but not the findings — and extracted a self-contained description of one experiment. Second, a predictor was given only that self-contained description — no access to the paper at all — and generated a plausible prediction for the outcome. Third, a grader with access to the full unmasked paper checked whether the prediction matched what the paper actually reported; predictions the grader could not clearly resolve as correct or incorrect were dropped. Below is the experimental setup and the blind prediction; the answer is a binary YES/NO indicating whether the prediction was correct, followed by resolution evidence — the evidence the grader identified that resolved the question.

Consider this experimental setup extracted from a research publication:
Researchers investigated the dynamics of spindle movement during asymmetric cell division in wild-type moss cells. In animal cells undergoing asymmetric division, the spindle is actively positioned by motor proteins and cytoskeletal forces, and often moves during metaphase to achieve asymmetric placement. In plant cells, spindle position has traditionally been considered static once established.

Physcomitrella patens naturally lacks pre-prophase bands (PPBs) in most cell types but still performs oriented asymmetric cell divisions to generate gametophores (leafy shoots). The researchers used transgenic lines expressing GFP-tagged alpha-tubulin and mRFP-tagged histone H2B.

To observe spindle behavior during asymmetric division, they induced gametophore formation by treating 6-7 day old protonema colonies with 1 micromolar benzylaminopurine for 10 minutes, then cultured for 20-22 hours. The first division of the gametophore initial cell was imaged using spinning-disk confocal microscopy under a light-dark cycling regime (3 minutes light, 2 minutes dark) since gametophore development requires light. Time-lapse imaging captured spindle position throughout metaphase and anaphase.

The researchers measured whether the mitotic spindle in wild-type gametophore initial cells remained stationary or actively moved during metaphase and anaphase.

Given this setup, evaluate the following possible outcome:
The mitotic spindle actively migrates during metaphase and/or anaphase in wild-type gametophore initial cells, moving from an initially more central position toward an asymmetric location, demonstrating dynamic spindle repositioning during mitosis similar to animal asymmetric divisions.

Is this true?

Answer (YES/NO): NO